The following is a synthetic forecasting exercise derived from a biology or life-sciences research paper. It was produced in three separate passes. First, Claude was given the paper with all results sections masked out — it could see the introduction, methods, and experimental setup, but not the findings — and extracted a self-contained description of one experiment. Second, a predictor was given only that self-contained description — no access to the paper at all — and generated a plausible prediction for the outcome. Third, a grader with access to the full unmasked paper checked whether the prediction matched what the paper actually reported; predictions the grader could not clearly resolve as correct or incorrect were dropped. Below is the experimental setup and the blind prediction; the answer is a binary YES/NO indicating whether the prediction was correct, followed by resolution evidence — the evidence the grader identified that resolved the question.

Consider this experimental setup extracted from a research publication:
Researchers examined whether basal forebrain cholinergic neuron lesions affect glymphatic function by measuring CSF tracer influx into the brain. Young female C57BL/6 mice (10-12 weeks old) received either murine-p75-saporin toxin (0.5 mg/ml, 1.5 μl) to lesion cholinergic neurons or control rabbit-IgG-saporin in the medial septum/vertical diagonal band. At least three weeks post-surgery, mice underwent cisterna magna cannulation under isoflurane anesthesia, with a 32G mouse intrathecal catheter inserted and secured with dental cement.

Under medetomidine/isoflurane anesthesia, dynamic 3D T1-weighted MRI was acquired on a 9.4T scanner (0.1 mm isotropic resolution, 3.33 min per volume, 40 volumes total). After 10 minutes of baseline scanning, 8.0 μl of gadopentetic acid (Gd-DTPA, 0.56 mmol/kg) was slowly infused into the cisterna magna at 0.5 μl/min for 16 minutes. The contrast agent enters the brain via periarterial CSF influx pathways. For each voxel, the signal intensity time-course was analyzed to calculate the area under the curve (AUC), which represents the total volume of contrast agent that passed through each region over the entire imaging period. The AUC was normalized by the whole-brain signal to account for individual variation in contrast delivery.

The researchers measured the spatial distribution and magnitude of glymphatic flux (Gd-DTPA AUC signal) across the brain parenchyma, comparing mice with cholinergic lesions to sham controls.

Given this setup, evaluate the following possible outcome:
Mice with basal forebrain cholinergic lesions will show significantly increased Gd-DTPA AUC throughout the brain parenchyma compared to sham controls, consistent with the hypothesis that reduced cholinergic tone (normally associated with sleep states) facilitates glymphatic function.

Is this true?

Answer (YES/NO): NO